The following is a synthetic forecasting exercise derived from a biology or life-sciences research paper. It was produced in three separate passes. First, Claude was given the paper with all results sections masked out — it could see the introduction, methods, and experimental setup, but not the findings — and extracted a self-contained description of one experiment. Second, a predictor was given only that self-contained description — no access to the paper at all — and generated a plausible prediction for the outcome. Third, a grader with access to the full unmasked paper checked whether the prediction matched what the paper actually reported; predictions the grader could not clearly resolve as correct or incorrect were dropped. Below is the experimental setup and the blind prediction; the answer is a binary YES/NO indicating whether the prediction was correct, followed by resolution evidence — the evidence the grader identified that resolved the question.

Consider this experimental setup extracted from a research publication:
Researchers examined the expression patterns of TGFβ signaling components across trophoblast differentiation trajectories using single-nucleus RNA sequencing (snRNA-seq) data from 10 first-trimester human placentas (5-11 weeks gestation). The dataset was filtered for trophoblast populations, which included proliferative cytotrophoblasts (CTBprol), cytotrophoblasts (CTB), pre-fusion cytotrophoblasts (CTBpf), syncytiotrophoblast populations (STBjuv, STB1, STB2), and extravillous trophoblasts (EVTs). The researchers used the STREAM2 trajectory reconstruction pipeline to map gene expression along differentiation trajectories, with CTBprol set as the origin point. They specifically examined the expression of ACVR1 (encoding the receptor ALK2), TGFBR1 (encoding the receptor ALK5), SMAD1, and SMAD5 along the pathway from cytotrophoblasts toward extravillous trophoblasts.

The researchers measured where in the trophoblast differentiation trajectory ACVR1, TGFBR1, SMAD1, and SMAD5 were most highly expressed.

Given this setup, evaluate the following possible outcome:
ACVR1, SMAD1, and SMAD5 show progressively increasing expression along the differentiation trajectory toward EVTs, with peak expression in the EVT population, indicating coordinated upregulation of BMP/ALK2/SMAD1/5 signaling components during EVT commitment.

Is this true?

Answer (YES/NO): NO